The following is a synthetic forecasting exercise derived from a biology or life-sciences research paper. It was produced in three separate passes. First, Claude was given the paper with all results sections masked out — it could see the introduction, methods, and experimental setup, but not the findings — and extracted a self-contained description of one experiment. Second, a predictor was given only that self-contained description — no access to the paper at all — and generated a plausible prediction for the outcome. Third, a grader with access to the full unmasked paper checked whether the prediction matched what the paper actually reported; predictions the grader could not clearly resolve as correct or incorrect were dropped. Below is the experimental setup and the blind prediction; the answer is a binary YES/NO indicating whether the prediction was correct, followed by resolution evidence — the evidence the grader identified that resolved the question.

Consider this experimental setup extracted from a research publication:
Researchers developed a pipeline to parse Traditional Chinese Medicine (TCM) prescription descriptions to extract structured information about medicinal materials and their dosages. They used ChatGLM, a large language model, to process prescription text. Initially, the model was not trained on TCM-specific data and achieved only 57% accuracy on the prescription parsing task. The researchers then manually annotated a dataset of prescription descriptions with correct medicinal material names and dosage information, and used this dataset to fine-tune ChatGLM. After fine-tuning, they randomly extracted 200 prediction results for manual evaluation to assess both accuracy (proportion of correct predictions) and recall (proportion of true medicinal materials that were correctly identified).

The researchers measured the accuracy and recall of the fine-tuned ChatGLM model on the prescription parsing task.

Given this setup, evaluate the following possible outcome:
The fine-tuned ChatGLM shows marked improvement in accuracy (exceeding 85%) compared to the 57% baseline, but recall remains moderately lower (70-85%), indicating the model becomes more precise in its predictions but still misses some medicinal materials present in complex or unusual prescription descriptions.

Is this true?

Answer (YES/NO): YES